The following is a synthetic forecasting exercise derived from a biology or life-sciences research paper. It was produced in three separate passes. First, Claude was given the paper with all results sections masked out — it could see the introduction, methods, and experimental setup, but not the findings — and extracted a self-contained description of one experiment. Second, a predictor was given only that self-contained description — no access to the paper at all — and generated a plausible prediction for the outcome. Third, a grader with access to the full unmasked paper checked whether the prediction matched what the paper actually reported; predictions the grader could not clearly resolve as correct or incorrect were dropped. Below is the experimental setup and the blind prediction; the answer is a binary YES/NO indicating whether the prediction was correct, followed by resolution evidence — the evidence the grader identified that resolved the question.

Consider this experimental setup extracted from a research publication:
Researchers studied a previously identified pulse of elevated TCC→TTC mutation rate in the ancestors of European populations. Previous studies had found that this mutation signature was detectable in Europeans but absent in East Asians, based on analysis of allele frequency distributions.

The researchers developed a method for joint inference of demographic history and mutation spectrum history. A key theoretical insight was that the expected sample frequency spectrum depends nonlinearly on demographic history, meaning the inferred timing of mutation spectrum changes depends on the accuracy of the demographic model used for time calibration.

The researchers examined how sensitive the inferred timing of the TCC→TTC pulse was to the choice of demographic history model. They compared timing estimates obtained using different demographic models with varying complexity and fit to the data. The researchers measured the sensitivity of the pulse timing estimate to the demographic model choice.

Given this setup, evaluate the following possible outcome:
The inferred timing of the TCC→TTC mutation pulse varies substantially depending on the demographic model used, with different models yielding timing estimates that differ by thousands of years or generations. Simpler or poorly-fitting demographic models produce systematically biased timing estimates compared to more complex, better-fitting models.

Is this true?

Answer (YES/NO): YES